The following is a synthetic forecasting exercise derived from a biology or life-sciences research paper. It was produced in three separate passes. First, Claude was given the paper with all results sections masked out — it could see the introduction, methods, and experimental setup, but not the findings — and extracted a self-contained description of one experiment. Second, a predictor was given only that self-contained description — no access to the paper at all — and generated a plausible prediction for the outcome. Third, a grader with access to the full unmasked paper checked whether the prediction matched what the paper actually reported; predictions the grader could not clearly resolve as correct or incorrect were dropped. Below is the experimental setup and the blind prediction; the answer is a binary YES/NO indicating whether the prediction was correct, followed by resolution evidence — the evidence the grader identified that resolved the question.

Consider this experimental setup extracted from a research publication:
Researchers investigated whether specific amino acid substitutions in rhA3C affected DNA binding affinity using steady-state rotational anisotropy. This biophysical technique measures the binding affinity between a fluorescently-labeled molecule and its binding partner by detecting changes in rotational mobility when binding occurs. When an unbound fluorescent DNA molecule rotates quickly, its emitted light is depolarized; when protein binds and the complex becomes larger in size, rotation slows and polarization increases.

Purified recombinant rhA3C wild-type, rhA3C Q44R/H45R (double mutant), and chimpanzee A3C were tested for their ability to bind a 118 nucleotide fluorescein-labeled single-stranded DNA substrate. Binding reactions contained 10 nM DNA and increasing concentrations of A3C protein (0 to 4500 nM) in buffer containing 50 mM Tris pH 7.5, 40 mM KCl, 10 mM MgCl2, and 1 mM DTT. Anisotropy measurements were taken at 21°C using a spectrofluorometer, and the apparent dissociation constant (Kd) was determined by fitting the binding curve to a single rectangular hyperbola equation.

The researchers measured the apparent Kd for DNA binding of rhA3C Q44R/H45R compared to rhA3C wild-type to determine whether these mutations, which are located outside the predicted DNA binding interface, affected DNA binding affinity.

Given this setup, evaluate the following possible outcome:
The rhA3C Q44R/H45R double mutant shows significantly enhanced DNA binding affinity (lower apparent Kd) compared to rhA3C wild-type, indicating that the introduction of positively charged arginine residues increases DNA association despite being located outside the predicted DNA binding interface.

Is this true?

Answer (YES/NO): NO